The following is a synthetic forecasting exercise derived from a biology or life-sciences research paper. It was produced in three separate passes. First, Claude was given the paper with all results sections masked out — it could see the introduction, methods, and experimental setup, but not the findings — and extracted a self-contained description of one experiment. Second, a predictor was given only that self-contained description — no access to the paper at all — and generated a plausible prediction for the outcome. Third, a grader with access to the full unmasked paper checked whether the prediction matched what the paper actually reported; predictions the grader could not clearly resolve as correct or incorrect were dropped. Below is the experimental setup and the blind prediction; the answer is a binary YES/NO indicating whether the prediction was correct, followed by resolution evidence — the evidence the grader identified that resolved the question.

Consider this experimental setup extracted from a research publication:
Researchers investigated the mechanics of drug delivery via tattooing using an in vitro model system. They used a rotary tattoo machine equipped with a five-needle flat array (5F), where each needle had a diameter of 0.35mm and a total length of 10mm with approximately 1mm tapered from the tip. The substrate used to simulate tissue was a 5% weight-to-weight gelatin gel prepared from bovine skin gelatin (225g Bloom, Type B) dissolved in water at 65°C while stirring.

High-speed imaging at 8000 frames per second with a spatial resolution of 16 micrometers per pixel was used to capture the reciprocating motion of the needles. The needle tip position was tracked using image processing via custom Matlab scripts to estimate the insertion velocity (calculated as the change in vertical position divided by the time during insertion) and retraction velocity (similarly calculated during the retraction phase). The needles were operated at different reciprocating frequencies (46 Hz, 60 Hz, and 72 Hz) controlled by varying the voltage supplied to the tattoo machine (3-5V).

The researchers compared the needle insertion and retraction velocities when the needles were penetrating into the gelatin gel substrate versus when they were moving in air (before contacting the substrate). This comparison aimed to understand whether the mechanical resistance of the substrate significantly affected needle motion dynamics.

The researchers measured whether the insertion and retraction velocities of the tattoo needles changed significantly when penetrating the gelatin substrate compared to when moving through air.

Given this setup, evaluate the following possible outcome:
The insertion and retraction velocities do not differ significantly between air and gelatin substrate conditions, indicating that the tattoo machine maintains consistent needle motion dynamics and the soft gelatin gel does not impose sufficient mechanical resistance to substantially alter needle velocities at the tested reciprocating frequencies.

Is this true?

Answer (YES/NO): YES